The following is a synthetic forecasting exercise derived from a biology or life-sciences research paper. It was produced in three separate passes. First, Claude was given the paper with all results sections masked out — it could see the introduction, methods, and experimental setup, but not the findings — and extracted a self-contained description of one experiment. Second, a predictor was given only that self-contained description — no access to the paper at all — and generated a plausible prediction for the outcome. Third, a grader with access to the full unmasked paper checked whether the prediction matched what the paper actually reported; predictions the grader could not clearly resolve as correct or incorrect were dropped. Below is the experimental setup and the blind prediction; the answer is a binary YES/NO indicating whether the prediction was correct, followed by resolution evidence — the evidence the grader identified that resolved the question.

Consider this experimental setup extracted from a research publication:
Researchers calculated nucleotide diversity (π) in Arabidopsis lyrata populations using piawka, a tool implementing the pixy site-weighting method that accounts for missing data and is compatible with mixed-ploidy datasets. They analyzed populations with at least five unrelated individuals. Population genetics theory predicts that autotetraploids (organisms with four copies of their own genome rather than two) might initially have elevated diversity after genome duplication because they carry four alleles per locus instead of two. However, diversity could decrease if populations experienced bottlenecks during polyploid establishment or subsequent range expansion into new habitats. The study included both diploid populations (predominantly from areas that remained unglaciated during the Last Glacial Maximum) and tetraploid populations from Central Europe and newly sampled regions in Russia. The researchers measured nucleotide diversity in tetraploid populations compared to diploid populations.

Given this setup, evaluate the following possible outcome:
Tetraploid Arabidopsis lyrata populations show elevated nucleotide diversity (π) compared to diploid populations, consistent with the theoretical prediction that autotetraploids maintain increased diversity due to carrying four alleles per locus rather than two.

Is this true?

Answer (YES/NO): NO